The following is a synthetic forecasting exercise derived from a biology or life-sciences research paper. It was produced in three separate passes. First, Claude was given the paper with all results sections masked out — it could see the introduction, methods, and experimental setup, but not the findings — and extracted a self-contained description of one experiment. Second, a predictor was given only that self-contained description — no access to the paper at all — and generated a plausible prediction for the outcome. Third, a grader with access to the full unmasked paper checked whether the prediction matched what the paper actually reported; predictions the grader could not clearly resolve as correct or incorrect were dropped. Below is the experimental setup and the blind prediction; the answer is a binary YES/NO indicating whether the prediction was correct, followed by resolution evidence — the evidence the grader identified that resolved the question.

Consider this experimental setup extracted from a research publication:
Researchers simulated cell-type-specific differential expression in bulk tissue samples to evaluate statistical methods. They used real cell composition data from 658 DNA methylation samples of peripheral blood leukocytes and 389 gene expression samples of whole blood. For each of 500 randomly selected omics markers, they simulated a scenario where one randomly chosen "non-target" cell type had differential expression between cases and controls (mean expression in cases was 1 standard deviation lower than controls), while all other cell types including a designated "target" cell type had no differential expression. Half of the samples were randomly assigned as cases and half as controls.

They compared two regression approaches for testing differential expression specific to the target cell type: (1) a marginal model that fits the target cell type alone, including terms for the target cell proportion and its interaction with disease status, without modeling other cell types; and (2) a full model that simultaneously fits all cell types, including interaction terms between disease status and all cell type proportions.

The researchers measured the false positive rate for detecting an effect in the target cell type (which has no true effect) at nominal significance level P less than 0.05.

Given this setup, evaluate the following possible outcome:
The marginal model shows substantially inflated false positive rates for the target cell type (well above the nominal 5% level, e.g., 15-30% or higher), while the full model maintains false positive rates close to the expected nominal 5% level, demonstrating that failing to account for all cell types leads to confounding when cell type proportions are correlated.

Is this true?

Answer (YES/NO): YES